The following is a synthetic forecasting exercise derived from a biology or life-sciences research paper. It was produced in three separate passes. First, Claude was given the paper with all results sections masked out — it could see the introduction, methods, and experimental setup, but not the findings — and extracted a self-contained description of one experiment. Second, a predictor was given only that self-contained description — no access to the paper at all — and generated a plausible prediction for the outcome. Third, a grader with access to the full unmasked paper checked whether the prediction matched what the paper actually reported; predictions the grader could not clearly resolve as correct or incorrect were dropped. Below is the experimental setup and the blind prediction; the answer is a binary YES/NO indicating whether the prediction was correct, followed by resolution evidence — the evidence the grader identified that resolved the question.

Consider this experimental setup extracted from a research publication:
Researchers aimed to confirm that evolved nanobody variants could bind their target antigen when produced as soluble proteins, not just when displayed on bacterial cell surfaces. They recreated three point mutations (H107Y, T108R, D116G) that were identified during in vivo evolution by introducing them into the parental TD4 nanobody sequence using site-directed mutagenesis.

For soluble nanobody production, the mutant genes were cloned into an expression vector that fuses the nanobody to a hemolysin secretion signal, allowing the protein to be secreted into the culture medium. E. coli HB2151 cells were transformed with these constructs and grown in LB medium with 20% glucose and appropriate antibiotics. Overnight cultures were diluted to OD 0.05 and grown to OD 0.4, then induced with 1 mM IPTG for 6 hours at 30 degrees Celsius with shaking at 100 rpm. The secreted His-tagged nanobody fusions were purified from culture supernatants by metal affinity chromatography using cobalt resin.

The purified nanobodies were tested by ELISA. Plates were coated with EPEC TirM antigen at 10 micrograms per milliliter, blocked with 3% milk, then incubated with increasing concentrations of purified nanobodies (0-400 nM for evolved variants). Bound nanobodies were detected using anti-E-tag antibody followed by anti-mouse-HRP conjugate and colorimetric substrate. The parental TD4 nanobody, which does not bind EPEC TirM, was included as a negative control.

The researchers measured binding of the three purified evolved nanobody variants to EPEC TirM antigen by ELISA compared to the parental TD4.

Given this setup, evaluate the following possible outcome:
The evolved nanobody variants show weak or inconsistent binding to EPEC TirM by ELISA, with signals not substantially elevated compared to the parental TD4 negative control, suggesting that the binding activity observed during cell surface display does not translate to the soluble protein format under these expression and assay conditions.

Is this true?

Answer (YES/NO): NO